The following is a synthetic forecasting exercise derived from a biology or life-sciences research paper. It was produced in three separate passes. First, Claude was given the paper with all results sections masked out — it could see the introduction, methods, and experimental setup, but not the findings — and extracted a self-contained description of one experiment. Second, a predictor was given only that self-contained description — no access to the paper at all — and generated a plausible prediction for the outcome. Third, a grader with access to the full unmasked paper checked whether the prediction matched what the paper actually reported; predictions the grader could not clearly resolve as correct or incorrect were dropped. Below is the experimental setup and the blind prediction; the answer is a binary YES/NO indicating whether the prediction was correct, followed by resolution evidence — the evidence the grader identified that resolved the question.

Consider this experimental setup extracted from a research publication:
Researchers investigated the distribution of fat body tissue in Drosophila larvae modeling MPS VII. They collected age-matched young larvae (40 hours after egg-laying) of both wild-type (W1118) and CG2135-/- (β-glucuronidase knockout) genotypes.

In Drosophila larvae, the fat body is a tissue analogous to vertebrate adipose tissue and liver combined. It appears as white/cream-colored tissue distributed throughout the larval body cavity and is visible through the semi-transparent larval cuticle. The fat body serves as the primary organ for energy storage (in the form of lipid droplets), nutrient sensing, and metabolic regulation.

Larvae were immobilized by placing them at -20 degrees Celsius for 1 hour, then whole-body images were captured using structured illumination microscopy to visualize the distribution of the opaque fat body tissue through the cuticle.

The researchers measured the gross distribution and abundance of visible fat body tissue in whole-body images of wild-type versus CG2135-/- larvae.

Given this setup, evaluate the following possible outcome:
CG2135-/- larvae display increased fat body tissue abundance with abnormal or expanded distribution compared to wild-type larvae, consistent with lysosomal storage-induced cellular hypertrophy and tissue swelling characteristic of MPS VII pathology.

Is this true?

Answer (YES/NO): NO